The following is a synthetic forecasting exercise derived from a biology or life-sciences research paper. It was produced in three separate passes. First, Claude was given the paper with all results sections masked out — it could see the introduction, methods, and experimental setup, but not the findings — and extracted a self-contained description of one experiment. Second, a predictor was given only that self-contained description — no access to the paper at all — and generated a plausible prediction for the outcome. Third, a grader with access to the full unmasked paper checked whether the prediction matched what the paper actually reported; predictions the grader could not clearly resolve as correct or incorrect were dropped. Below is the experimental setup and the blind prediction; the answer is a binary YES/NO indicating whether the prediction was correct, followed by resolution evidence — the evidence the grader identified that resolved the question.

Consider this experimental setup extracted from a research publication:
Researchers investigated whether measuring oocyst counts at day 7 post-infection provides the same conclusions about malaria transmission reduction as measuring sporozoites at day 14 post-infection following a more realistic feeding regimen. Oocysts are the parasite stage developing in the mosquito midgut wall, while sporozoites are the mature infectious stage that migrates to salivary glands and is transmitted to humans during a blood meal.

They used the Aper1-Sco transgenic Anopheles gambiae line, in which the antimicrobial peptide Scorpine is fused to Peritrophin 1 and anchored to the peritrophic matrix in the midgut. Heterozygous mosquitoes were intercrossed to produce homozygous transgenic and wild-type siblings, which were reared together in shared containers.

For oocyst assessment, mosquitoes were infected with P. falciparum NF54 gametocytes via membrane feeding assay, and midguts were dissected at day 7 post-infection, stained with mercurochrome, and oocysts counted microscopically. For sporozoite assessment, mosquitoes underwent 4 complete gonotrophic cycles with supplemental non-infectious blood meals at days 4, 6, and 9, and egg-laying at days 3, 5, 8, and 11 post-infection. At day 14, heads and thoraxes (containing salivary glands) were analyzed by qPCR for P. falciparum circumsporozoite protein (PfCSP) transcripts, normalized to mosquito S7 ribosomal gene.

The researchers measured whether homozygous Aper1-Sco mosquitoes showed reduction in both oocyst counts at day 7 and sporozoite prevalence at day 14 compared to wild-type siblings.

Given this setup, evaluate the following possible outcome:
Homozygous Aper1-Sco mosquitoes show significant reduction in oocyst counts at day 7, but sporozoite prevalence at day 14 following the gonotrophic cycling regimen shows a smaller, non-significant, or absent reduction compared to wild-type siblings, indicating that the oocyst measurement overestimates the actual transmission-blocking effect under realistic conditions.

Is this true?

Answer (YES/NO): NO